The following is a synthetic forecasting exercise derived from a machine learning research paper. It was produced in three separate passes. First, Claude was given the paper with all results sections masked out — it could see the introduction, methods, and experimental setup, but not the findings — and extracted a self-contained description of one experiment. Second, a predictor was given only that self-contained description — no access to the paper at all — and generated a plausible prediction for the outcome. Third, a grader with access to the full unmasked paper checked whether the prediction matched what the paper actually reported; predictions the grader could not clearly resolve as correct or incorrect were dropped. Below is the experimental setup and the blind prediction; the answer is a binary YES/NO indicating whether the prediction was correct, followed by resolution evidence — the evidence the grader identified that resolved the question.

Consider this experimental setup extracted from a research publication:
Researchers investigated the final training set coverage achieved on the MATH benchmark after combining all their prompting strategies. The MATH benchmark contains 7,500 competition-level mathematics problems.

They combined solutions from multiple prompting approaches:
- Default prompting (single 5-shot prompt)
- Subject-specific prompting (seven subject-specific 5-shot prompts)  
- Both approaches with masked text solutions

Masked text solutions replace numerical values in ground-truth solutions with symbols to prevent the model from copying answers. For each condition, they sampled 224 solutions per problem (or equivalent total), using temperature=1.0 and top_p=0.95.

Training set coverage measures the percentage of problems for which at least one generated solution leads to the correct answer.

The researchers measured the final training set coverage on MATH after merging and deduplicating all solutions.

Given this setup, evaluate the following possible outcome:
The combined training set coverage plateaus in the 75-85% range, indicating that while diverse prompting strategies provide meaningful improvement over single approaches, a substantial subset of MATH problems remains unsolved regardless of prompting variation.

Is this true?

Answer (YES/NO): NO